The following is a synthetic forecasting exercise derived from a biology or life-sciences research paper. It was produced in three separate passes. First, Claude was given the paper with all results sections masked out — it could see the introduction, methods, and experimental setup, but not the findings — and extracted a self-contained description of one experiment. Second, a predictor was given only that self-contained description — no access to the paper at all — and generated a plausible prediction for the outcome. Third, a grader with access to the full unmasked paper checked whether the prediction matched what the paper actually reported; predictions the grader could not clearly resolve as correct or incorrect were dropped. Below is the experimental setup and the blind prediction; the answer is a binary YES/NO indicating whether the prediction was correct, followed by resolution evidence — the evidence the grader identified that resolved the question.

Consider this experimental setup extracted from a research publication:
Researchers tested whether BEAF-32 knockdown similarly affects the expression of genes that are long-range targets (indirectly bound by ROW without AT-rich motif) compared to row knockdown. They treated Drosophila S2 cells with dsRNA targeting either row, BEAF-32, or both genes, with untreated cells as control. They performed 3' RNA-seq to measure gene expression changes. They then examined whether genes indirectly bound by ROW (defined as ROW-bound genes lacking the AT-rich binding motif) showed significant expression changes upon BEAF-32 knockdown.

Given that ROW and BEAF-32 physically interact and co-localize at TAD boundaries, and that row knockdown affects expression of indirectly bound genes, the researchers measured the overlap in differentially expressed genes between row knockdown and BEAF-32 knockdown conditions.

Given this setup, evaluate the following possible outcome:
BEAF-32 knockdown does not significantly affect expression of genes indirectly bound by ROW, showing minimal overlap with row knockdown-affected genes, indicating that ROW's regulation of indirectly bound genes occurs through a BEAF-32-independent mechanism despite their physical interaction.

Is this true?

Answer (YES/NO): NO